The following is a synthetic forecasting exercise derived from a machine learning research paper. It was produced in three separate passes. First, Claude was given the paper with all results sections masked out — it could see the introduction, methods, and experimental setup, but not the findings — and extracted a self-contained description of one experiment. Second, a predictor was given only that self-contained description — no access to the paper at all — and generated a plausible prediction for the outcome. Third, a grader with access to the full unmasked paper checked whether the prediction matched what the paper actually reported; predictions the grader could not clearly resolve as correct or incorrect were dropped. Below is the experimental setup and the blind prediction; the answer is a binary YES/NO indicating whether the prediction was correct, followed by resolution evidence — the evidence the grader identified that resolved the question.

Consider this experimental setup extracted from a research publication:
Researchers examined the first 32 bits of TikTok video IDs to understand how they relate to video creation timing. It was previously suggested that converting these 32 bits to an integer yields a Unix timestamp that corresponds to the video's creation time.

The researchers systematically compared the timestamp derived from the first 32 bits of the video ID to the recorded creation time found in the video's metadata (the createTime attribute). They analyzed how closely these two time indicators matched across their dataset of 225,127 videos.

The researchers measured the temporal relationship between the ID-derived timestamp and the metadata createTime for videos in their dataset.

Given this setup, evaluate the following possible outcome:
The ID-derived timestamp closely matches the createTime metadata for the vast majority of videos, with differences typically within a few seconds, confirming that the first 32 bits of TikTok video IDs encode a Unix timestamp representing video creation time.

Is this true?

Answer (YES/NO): YES